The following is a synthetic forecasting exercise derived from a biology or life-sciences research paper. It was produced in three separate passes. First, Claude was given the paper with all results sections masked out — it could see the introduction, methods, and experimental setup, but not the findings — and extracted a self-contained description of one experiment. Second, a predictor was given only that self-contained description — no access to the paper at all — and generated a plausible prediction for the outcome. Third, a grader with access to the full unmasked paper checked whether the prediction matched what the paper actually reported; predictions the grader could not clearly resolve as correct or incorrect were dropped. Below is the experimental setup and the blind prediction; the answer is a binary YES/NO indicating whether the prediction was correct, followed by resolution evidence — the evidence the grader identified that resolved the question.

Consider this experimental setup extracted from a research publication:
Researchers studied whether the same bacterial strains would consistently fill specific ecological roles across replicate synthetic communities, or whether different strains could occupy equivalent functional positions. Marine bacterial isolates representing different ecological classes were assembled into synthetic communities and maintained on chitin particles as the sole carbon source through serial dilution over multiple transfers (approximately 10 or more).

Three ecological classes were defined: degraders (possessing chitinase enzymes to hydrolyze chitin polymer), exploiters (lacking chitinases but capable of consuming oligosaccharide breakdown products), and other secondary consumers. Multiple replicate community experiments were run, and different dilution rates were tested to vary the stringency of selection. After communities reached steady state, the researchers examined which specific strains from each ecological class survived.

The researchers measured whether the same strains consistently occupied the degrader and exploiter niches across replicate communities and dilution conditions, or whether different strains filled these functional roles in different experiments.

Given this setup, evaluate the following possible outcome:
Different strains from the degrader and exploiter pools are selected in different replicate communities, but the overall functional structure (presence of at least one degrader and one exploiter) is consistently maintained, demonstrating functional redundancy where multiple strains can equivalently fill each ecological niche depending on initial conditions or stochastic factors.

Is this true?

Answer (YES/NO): YES